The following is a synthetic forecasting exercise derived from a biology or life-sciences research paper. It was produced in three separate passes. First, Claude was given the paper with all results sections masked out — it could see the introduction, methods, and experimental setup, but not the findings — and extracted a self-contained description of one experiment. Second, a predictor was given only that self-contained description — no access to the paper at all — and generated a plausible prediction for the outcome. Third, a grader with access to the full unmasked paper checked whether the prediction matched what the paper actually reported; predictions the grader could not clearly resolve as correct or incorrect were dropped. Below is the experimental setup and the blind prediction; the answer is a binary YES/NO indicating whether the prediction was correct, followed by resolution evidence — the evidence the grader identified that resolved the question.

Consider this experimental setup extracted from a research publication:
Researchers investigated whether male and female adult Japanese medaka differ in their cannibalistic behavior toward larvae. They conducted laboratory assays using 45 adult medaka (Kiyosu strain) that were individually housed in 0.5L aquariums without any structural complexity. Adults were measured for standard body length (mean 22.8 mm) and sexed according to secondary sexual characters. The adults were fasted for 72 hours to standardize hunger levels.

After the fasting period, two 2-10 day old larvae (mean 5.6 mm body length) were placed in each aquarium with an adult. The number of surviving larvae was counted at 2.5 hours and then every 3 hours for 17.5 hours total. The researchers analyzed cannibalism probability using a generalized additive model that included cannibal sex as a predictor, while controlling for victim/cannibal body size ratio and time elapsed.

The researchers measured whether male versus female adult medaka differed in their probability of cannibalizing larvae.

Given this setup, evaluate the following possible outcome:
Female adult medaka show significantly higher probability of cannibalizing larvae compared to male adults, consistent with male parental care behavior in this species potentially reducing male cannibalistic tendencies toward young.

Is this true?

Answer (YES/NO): NO